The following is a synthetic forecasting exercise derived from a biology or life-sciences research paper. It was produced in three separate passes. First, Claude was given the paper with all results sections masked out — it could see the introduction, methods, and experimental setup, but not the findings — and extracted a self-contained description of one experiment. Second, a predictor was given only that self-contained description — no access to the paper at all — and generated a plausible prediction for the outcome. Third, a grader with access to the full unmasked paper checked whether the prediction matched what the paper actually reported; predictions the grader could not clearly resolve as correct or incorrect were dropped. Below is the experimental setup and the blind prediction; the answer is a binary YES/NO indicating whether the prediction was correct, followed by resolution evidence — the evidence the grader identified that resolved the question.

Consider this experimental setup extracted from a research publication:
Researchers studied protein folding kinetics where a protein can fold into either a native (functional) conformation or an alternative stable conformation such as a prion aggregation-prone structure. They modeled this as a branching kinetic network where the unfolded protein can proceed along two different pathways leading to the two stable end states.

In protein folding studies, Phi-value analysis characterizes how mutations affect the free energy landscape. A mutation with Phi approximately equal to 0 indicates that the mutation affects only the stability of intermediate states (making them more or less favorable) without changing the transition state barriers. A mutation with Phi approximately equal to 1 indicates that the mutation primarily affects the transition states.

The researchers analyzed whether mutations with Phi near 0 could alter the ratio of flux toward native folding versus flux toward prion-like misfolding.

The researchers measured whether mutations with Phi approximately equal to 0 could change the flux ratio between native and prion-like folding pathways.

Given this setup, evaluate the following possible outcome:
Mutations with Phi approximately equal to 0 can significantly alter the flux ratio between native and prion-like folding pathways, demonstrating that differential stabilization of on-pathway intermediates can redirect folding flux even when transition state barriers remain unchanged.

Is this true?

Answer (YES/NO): NO